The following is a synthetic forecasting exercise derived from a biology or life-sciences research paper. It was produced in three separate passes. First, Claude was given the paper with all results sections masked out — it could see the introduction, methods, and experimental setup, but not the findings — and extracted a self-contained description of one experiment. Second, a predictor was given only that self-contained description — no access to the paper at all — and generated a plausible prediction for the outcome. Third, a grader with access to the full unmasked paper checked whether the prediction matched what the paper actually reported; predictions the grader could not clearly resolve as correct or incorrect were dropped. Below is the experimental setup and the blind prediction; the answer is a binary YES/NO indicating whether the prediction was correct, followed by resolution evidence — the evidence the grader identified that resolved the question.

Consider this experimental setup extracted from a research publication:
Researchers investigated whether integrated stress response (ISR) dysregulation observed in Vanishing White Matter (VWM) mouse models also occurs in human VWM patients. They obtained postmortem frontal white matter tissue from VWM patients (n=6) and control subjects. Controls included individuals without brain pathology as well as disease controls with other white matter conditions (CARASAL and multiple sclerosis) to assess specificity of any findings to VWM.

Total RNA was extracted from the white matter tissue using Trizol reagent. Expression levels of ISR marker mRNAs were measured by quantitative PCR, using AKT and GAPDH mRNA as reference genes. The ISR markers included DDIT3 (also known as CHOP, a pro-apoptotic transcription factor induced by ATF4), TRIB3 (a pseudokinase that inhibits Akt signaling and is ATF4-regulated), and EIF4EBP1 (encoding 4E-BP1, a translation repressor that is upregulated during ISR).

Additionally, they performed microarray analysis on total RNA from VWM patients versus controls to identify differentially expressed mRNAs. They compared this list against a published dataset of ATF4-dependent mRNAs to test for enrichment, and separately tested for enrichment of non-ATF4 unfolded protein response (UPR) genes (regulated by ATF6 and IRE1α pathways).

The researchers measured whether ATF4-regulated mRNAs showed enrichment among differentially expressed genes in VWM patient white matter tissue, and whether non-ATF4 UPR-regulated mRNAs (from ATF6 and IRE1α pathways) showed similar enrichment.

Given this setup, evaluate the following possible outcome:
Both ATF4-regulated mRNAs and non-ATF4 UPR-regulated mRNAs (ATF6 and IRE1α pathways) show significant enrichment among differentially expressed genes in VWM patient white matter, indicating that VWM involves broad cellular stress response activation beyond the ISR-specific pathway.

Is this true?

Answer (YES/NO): NO